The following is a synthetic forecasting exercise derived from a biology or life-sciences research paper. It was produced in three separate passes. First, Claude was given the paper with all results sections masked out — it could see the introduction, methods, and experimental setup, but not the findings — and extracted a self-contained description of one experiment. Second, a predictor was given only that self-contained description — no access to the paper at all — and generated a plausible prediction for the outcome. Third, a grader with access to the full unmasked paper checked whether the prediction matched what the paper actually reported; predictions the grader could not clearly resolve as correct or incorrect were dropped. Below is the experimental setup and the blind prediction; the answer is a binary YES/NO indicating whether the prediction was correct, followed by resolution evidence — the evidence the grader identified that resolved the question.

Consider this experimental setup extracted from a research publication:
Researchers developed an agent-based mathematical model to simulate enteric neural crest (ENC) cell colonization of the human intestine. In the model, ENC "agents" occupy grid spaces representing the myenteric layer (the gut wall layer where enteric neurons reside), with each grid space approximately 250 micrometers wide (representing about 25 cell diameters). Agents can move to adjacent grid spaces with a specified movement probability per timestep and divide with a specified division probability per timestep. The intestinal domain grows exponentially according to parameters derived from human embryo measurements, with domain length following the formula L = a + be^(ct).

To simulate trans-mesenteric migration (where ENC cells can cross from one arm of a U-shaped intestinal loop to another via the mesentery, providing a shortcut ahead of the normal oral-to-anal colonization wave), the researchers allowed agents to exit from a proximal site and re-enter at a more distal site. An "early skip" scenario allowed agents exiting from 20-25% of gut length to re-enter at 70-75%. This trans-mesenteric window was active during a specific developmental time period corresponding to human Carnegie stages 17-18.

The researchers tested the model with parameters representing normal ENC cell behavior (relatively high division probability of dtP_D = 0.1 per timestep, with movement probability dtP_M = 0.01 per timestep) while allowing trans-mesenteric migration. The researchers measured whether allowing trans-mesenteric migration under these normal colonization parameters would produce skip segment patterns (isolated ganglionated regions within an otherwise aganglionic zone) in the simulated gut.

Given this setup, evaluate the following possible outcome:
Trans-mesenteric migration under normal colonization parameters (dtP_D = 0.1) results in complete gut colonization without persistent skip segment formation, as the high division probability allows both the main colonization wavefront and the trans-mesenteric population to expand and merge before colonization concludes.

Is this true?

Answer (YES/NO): YES